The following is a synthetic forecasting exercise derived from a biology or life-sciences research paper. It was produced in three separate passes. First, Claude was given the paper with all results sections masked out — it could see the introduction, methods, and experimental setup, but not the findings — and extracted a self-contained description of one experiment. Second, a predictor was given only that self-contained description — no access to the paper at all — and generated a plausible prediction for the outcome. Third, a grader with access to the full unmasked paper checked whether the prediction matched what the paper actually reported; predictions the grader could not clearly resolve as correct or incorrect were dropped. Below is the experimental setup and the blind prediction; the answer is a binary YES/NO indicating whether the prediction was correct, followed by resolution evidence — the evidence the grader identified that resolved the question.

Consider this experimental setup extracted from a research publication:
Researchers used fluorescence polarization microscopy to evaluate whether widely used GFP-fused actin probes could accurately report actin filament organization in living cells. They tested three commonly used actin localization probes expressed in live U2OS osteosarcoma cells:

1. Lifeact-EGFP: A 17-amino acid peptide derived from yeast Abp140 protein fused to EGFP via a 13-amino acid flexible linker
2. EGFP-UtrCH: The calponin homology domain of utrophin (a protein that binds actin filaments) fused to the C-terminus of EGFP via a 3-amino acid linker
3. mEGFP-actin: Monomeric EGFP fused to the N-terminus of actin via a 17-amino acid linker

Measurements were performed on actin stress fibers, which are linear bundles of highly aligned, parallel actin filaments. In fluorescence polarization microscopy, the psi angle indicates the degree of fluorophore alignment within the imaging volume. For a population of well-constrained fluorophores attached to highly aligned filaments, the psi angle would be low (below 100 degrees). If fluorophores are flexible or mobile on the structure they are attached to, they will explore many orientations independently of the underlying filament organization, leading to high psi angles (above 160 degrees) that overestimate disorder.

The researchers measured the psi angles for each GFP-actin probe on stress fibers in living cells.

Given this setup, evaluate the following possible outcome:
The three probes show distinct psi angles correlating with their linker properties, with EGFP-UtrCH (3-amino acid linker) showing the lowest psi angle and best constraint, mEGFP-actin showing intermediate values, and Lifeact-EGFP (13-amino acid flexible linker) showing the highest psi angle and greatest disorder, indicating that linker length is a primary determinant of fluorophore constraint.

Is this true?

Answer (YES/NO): NO